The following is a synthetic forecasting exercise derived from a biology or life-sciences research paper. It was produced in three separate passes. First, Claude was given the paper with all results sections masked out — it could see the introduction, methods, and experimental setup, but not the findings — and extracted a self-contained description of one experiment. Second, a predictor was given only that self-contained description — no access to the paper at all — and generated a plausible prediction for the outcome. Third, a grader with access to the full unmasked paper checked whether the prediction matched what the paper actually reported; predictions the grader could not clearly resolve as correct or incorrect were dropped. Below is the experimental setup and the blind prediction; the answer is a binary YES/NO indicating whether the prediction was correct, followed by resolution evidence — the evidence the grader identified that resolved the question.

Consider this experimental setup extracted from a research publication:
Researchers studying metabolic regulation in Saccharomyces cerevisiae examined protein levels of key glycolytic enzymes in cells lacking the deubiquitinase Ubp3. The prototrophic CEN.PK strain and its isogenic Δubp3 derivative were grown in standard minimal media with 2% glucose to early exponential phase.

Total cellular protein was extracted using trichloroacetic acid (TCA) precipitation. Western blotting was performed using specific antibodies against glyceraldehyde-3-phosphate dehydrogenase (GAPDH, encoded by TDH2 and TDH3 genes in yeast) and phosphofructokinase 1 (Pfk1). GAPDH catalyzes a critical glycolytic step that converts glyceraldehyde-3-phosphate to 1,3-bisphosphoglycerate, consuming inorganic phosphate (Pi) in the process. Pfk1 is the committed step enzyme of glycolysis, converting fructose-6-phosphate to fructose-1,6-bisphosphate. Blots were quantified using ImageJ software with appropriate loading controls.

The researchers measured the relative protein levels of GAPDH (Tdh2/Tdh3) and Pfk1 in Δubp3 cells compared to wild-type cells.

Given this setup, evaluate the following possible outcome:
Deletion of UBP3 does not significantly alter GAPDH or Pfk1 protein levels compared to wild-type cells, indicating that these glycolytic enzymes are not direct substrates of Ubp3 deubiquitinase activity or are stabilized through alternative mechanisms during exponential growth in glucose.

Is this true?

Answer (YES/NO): NO